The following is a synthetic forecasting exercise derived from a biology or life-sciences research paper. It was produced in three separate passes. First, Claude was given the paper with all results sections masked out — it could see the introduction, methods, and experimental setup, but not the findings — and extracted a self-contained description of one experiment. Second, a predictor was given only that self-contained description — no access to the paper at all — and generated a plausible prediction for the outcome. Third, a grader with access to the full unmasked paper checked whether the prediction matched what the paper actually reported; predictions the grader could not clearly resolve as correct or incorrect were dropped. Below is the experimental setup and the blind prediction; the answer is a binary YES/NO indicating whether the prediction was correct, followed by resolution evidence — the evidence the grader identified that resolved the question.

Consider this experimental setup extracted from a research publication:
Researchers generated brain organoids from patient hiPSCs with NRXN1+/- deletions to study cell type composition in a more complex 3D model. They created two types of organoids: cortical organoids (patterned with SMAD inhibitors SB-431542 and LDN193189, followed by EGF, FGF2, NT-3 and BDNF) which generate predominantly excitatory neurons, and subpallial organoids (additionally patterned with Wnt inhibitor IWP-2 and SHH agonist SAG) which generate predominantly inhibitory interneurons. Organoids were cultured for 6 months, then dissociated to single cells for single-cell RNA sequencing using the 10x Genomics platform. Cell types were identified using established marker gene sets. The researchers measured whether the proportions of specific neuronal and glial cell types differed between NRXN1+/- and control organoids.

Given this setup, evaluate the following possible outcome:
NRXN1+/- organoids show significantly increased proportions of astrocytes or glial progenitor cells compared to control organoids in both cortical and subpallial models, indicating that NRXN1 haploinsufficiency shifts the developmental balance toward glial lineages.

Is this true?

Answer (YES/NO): NO